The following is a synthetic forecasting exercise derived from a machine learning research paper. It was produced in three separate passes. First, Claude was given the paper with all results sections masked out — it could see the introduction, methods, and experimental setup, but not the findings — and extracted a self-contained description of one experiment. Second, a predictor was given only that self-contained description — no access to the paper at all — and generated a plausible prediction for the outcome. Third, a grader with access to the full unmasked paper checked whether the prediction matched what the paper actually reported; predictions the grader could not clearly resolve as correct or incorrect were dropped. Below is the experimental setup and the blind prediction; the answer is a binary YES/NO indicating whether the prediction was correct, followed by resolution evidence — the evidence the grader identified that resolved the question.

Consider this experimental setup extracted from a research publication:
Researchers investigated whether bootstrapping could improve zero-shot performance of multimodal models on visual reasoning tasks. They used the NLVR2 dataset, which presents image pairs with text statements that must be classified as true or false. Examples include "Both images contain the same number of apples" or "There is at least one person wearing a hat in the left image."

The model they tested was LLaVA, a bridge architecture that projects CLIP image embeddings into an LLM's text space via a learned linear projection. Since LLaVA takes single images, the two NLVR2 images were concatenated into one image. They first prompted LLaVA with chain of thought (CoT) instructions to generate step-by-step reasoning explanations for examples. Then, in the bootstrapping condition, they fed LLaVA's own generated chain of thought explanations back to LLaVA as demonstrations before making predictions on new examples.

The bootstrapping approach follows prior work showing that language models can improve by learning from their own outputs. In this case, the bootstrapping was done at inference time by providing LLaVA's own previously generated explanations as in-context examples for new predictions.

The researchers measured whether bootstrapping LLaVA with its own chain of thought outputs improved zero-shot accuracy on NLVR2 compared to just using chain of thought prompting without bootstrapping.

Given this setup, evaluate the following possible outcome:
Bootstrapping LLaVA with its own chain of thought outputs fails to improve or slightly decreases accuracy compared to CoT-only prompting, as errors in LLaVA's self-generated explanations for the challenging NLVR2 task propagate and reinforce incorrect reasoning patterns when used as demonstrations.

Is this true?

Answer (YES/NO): NO